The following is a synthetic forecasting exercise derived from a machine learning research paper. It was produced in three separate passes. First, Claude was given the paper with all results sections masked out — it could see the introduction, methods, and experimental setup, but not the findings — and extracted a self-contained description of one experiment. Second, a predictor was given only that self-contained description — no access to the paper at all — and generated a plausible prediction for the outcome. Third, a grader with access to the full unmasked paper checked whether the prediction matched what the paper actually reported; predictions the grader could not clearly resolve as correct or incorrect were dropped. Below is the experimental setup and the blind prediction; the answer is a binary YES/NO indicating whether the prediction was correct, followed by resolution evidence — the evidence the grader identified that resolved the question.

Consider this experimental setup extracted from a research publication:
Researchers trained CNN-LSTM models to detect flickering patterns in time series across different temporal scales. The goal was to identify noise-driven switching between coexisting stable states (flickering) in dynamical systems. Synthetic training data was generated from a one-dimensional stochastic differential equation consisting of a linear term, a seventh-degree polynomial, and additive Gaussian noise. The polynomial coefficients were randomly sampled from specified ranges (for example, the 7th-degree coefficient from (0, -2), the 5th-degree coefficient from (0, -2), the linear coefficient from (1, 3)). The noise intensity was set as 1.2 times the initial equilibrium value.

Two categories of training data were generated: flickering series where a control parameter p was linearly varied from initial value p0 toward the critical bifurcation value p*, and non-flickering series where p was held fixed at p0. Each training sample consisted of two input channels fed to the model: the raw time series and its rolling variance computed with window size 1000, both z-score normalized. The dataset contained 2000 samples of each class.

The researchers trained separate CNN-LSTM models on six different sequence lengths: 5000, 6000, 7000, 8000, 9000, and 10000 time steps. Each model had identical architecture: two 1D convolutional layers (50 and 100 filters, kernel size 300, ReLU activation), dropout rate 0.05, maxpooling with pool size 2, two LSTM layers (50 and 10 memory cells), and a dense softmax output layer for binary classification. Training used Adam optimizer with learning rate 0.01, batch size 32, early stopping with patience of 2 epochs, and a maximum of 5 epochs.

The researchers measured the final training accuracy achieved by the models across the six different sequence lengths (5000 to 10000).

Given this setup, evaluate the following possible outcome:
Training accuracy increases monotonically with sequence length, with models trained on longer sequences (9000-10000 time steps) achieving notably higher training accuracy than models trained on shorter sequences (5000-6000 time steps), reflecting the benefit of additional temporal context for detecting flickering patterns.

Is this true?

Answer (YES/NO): NO